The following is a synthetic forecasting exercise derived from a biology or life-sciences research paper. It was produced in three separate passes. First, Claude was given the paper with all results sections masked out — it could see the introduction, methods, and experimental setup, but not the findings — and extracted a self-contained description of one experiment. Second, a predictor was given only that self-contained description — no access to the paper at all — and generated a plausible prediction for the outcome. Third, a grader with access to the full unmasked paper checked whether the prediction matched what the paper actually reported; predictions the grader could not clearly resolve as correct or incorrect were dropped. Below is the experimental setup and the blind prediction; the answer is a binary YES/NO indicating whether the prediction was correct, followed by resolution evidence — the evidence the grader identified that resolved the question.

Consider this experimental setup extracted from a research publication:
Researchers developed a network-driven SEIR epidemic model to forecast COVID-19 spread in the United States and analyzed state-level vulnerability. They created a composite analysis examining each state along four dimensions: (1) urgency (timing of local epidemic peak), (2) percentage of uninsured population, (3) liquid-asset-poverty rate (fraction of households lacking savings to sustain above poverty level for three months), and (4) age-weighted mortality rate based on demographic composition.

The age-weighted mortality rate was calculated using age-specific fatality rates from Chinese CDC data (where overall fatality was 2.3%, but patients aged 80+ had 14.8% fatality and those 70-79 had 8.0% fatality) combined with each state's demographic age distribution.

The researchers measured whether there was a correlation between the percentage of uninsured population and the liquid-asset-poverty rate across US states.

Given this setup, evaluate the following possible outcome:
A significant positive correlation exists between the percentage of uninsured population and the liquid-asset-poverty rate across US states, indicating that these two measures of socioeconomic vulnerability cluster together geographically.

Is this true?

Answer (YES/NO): YES